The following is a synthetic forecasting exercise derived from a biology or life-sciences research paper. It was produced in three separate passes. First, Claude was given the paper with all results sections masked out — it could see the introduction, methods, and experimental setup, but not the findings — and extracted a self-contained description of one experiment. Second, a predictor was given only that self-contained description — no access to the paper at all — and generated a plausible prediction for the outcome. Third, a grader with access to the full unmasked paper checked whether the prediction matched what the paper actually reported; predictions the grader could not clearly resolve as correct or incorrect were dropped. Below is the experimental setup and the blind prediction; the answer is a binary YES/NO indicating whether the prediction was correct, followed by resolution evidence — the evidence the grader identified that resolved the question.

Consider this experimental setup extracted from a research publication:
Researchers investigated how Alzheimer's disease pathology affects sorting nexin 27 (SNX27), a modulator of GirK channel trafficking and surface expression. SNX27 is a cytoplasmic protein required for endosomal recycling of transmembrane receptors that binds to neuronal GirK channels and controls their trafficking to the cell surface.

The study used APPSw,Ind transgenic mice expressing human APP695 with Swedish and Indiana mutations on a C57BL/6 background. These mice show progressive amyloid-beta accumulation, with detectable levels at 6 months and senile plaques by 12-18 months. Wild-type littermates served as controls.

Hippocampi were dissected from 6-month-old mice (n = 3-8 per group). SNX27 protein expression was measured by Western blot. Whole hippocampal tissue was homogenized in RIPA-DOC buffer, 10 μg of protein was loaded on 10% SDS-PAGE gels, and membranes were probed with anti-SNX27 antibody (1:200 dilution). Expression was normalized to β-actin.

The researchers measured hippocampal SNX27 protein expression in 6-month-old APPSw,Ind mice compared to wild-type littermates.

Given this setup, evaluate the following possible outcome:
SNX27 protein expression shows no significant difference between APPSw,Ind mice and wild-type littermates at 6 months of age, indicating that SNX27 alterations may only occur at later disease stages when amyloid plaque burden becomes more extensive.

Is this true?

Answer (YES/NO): NO